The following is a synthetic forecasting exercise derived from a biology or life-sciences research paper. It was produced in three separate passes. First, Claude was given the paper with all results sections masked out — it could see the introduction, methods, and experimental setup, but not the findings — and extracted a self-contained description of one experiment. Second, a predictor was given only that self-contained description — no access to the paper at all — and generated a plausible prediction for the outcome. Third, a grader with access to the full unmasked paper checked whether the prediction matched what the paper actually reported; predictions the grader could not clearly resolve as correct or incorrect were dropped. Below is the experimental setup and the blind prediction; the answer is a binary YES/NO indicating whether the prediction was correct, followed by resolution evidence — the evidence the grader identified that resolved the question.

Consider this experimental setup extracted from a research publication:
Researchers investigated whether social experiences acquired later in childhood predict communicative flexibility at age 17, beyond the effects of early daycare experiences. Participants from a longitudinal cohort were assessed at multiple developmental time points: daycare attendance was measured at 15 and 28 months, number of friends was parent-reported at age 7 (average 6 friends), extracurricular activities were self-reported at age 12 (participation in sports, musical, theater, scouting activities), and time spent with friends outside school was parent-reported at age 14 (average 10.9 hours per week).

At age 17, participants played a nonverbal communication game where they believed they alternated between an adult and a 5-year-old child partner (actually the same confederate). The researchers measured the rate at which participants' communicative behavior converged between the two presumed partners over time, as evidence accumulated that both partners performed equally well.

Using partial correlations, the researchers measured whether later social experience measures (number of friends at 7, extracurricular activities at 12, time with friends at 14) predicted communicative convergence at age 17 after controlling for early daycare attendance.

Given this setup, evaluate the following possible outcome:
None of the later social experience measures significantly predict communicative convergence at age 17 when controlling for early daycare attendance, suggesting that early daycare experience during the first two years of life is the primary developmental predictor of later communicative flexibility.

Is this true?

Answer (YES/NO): YES